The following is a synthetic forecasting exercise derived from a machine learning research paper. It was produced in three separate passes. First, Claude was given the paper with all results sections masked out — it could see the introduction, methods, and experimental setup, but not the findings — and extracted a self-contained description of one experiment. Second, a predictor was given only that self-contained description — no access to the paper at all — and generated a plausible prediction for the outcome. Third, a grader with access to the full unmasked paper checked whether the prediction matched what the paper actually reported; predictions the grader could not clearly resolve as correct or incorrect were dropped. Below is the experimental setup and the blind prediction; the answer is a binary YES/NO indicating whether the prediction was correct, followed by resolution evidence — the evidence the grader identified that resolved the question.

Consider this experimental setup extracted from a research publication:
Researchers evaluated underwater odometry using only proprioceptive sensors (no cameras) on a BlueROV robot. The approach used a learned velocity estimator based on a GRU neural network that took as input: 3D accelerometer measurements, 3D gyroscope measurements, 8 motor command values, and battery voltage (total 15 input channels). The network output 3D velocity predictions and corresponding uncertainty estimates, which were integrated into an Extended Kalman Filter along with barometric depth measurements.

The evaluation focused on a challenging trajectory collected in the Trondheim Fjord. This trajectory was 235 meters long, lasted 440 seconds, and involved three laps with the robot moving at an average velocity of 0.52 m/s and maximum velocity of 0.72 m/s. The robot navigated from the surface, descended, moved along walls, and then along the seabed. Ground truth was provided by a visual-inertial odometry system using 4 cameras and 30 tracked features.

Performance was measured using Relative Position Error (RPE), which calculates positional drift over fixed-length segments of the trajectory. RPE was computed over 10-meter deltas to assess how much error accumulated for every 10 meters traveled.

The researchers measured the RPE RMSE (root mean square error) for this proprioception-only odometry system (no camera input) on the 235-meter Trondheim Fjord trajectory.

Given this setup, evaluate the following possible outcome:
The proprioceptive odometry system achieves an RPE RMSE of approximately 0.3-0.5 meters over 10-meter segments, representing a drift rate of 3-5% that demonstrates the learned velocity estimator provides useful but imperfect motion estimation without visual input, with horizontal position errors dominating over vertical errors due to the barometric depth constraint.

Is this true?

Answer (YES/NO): YES